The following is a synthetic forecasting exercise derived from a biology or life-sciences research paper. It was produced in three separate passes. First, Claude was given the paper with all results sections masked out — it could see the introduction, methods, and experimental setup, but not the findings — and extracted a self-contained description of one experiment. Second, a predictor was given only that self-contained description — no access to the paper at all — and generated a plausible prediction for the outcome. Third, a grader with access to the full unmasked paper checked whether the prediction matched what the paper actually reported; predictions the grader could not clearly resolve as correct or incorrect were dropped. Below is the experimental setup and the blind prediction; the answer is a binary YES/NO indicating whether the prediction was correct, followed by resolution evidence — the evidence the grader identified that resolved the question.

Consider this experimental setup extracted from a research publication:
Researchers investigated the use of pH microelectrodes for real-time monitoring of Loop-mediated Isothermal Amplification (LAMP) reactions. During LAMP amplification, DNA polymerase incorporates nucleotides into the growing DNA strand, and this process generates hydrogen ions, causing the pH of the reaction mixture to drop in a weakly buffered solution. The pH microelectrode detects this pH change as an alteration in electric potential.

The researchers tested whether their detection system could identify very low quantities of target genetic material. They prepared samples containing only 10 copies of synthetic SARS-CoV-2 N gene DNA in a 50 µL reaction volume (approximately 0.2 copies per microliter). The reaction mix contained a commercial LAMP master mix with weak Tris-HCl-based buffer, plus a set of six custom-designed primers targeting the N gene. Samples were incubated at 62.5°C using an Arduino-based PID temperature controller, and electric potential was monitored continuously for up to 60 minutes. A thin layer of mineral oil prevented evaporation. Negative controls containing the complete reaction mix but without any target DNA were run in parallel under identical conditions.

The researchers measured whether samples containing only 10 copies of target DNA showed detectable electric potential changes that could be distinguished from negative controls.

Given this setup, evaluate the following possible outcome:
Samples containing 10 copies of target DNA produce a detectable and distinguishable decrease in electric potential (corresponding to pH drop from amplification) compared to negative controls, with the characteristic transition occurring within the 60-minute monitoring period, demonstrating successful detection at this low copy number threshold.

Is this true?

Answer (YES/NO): NO